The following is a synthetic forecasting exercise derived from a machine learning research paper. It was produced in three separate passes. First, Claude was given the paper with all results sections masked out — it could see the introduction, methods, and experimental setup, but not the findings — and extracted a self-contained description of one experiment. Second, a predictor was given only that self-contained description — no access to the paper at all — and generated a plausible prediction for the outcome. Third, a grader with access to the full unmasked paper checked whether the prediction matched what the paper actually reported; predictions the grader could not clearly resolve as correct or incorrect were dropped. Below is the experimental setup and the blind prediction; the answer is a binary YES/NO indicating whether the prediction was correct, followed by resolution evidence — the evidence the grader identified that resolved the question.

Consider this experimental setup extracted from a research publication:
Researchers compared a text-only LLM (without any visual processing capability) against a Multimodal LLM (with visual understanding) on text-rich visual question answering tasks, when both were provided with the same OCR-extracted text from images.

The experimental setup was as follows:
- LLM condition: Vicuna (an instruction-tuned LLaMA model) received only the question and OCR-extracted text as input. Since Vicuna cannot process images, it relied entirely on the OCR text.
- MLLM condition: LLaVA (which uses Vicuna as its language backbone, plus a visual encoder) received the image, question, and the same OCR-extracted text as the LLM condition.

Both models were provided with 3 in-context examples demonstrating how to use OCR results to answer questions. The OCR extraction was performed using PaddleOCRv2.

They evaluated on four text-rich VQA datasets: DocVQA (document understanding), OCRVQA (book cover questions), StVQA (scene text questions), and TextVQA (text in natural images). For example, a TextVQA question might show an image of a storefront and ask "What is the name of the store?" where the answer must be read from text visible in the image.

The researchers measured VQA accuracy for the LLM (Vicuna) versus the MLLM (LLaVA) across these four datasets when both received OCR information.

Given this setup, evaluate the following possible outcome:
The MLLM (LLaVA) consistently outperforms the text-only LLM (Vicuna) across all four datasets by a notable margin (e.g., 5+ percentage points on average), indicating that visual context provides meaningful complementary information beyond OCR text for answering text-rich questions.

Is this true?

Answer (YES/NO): NO